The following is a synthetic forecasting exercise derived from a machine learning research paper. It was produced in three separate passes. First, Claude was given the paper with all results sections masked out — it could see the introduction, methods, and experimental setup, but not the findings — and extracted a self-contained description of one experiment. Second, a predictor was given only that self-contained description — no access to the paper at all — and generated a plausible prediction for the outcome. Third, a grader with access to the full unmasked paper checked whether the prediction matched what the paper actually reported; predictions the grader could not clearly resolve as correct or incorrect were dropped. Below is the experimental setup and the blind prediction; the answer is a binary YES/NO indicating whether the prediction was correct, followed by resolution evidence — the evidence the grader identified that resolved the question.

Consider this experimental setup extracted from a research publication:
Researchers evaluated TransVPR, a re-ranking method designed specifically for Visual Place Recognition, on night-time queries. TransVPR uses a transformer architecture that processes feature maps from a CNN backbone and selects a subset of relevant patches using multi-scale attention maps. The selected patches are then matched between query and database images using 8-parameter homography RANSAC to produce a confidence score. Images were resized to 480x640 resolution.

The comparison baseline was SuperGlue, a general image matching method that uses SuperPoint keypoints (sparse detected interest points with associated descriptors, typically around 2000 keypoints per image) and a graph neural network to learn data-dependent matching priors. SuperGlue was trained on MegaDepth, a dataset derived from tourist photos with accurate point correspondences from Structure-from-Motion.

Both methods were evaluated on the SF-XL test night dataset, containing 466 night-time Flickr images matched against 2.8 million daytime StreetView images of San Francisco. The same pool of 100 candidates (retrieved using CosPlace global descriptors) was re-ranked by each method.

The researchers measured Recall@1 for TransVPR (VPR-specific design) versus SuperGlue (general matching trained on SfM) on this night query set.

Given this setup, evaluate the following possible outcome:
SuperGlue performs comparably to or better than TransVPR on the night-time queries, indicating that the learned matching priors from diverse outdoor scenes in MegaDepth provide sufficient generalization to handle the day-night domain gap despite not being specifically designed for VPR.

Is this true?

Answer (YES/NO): YES